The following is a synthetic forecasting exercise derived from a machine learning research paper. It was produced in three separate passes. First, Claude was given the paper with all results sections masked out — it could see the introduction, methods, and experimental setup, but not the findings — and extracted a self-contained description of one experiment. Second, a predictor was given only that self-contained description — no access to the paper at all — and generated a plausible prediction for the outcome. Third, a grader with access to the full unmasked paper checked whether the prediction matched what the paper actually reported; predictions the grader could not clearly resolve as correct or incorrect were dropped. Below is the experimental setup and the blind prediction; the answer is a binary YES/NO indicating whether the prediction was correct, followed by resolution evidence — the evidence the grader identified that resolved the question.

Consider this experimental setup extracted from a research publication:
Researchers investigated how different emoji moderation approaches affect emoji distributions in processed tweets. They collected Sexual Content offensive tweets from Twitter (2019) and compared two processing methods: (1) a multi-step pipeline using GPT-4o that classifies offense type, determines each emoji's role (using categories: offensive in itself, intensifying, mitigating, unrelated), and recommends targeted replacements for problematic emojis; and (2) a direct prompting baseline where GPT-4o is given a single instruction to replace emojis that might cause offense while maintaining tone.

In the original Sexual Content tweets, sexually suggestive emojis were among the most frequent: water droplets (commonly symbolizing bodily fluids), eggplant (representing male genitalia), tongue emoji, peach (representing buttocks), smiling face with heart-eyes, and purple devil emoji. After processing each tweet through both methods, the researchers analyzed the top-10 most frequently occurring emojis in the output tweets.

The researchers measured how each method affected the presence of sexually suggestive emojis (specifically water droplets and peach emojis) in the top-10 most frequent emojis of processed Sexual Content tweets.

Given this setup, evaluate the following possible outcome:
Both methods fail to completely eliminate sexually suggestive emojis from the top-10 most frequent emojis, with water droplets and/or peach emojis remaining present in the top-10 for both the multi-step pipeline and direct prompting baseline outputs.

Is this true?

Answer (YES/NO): NO